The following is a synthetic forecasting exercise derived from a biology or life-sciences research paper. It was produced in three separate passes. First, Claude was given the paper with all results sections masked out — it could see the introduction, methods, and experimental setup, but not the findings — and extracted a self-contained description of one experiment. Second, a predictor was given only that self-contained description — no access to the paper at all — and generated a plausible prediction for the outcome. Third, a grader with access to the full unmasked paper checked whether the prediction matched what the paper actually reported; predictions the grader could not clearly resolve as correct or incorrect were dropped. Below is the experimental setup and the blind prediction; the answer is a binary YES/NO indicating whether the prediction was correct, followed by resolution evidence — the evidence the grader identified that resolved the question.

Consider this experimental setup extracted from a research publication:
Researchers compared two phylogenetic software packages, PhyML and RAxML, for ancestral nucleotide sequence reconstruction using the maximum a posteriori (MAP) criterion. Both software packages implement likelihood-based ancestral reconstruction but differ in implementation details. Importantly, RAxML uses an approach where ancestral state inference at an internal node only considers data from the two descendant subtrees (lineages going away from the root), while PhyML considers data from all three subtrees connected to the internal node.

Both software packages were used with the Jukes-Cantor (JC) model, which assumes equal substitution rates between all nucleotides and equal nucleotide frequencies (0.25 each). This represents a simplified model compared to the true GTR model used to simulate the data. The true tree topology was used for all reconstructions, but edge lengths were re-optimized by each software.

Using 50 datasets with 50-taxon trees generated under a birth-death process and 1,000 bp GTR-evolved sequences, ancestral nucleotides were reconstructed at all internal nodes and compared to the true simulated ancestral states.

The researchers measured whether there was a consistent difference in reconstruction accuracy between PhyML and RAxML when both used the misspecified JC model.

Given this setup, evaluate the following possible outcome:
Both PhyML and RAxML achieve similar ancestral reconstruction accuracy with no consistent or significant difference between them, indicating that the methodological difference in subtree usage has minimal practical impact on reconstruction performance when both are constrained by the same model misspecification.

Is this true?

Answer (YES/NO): NO